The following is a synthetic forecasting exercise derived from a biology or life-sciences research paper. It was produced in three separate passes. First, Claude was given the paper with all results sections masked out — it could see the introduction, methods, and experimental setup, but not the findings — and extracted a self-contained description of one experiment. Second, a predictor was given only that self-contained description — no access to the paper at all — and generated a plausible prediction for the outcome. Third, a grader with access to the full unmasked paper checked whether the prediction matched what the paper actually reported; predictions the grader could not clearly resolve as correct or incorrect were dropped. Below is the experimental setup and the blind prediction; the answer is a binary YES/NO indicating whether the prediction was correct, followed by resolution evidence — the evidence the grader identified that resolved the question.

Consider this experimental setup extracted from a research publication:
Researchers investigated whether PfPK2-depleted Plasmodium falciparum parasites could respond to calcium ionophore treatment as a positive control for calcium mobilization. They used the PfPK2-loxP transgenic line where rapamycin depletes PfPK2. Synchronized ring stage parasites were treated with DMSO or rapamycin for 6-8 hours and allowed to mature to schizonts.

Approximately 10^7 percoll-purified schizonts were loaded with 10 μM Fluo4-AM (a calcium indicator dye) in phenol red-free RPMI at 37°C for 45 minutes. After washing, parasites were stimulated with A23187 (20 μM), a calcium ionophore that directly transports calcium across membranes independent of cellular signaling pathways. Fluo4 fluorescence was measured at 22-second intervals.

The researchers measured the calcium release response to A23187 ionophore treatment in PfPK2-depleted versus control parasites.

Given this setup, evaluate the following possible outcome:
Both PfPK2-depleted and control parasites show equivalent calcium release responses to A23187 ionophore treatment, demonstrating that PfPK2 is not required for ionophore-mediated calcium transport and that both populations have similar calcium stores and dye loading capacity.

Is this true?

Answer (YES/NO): YES